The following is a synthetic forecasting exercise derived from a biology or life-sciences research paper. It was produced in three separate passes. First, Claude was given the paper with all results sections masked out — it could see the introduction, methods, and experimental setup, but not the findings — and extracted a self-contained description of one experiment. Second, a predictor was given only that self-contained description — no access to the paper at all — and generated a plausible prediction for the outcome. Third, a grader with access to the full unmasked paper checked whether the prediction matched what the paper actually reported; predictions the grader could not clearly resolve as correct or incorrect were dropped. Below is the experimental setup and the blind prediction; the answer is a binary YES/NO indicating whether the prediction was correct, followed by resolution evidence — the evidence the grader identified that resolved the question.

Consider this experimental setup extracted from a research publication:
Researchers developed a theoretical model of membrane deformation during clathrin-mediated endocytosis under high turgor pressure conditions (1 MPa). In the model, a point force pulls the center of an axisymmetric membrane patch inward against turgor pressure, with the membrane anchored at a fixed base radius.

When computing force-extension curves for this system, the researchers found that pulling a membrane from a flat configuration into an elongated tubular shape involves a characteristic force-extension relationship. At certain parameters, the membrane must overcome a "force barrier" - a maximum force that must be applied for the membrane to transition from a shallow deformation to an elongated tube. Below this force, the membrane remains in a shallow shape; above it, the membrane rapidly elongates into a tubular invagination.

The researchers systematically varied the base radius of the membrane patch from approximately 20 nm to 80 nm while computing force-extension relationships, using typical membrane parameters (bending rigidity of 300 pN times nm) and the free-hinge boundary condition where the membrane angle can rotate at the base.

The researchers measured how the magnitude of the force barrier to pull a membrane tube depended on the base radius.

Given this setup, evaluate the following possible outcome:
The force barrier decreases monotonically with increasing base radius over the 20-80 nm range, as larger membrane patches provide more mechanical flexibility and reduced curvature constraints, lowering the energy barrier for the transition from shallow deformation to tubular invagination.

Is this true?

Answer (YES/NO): YES